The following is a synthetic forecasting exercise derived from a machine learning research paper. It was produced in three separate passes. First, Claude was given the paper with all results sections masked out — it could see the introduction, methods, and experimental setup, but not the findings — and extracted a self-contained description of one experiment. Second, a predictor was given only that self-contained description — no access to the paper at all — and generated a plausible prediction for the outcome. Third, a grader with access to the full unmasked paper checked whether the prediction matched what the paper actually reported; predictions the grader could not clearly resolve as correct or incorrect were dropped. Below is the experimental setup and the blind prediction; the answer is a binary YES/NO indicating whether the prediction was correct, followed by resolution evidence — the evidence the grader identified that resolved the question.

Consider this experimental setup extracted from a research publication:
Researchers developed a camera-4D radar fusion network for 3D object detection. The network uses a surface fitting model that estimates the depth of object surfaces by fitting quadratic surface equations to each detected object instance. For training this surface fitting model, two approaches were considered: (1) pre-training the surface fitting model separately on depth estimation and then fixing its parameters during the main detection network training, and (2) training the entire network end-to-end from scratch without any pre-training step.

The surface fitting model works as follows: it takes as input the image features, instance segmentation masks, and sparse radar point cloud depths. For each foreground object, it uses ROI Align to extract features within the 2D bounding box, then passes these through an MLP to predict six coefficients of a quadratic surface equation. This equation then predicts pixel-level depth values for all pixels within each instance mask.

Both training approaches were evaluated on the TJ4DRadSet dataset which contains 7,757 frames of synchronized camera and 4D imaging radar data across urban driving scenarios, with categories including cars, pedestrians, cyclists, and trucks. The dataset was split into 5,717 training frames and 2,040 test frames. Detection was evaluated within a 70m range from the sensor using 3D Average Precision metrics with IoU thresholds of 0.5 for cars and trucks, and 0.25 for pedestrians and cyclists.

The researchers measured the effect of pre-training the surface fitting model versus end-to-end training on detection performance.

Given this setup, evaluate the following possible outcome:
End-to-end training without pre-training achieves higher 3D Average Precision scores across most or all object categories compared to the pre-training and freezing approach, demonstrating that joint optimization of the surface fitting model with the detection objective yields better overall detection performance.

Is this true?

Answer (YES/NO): NO